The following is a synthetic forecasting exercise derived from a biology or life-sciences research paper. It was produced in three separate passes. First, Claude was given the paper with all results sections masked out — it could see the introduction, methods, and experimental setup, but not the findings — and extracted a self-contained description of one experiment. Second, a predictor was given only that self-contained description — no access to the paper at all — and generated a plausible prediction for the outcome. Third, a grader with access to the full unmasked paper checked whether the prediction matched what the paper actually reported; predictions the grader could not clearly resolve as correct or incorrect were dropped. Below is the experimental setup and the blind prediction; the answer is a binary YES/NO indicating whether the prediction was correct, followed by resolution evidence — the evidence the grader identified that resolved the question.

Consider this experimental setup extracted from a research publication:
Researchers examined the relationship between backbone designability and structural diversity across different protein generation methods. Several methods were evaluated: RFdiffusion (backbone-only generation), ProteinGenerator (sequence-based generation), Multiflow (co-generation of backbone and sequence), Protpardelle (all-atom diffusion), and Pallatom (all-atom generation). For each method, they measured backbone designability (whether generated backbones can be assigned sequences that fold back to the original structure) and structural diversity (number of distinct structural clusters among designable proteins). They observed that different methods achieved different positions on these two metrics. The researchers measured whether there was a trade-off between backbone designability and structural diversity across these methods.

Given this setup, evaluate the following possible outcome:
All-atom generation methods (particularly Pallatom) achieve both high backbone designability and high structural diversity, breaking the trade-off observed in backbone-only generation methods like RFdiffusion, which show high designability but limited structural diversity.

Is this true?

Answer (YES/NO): NO